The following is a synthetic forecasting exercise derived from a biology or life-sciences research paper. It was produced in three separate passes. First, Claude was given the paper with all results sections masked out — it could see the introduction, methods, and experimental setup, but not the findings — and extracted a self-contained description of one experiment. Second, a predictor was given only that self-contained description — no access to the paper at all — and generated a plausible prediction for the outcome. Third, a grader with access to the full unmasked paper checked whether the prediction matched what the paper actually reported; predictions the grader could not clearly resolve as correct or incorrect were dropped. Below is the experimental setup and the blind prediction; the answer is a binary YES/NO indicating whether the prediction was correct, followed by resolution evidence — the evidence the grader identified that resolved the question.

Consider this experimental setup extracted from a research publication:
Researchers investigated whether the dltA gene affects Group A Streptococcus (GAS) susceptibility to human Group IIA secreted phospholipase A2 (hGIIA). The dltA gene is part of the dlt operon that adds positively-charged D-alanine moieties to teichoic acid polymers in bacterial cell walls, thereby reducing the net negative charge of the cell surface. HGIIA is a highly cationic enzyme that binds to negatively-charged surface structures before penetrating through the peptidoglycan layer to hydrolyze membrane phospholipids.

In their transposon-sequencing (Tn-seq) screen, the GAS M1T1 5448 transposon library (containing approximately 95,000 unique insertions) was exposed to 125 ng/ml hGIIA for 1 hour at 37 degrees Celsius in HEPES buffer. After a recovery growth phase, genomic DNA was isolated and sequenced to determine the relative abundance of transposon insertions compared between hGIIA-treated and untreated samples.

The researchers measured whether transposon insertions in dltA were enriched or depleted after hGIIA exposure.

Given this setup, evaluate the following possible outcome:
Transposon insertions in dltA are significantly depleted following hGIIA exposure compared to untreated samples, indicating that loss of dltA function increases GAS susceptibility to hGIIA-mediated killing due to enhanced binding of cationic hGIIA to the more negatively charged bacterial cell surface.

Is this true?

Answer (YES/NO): YES